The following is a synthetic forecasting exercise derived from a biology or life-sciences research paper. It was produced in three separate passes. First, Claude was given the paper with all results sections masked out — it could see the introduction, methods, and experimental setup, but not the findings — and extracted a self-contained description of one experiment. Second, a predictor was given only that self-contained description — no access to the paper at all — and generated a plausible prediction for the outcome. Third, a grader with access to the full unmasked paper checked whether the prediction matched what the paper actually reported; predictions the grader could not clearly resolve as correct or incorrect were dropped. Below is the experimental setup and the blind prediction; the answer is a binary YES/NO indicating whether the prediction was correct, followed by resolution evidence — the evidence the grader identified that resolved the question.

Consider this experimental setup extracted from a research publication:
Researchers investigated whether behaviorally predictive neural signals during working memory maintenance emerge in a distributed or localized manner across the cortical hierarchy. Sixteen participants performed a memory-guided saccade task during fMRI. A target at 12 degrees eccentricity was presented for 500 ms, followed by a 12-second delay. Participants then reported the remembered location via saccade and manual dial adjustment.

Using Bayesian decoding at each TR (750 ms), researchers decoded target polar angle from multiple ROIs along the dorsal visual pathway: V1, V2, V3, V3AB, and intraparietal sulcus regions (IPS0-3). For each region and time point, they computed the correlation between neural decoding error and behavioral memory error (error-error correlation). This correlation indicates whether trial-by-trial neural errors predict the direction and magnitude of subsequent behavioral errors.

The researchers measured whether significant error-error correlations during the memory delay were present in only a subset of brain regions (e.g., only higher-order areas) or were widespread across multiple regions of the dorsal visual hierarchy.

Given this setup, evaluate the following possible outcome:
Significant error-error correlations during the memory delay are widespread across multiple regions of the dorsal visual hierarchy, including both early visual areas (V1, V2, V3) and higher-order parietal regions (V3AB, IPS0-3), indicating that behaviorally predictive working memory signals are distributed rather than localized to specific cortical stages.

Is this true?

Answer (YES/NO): NO